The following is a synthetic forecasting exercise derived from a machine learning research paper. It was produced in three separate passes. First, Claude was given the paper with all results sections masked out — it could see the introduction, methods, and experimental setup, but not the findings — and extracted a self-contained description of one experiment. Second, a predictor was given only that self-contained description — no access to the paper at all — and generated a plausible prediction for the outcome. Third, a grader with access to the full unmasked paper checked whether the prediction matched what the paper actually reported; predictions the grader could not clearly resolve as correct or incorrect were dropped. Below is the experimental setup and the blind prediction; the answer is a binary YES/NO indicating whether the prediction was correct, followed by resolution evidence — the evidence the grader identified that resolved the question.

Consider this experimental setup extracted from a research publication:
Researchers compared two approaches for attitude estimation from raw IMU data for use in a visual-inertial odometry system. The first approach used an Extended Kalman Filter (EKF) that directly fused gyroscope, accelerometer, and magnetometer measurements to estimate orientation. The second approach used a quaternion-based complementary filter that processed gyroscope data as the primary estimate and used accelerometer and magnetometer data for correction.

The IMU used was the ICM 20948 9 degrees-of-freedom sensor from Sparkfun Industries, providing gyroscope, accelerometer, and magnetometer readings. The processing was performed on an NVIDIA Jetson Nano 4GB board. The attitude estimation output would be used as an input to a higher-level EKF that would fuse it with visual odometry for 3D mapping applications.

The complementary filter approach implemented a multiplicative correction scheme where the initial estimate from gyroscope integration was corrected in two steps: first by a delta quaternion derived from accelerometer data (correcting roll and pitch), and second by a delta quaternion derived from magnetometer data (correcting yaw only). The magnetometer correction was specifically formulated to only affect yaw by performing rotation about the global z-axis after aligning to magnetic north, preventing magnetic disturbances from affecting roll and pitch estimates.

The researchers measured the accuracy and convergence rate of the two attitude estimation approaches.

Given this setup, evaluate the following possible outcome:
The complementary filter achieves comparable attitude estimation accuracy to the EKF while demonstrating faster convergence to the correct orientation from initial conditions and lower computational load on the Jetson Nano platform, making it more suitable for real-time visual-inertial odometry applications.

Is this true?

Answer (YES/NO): NO